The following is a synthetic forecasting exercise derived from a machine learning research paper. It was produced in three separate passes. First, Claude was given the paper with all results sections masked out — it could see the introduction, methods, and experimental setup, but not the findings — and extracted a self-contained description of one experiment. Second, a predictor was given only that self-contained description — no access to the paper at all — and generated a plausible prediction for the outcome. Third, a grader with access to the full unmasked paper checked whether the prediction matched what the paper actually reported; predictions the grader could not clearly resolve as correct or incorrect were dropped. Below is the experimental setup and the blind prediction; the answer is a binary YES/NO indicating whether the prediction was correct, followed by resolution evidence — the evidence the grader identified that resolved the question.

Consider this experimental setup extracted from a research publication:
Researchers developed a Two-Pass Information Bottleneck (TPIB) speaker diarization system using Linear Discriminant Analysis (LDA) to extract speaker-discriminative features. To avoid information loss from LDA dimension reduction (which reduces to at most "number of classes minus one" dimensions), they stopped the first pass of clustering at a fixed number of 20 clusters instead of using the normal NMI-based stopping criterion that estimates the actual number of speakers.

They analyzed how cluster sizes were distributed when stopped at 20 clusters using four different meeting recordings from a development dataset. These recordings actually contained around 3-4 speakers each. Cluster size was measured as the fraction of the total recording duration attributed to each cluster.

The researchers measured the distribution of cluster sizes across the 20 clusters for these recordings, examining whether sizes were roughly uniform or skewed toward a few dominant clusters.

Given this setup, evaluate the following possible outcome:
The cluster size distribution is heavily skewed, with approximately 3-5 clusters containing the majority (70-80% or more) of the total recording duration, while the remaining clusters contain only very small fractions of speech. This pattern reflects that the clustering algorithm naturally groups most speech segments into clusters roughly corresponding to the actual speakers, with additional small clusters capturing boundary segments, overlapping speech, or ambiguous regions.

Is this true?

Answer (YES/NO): YES